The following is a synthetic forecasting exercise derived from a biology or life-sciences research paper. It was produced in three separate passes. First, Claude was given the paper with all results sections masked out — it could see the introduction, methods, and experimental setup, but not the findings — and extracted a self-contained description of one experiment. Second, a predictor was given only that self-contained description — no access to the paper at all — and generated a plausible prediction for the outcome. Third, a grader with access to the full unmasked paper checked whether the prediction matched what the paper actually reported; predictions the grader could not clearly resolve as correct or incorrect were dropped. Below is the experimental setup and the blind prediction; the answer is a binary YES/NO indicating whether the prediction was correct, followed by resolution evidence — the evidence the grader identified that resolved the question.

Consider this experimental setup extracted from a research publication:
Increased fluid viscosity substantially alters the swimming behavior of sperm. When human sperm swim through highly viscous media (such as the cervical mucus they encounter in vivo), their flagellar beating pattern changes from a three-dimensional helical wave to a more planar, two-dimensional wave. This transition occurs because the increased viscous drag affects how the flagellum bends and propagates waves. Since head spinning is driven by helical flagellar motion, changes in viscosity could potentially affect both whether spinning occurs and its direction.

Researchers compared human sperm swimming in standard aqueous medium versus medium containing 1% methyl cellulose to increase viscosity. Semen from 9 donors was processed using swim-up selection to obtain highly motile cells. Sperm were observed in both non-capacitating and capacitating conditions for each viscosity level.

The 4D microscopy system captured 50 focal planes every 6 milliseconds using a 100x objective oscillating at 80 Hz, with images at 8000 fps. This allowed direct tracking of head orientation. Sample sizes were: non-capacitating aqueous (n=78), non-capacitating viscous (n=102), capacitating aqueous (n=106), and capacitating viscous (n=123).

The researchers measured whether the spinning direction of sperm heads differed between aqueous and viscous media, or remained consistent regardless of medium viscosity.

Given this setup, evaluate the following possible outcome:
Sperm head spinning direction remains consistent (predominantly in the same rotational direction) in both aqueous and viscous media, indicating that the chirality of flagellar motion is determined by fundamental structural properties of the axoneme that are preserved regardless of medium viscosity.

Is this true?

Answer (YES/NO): YES